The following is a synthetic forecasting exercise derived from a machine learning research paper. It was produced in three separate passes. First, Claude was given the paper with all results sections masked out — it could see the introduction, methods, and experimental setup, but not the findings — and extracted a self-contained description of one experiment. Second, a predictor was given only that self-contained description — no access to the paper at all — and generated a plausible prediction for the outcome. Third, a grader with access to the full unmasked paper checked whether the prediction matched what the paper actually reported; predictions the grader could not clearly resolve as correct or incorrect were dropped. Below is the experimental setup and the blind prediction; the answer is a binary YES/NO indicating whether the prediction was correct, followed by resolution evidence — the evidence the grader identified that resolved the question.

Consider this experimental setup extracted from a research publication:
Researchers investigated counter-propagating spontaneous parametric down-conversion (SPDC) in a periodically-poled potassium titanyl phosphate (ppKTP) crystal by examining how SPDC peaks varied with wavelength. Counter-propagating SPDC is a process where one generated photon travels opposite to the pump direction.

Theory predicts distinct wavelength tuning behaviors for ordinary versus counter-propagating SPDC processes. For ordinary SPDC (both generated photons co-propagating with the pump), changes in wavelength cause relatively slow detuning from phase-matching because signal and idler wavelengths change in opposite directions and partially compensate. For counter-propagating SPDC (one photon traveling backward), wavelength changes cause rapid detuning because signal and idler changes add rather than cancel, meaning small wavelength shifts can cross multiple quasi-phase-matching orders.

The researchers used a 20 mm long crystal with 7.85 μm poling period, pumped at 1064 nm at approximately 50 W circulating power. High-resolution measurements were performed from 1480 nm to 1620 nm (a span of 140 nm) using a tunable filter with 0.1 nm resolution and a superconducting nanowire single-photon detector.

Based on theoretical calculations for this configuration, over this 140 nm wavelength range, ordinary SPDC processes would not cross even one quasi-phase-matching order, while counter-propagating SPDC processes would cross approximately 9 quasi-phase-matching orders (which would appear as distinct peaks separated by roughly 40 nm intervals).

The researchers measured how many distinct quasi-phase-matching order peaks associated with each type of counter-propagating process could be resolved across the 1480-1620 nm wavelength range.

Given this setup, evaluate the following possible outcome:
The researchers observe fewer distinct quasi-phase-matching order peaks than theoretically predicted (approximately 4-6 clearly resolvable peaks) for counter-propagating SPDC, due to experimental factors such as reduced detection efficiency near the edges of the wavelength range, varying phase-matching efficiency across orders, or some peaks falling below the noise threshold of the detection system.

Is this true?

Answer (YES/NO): NO